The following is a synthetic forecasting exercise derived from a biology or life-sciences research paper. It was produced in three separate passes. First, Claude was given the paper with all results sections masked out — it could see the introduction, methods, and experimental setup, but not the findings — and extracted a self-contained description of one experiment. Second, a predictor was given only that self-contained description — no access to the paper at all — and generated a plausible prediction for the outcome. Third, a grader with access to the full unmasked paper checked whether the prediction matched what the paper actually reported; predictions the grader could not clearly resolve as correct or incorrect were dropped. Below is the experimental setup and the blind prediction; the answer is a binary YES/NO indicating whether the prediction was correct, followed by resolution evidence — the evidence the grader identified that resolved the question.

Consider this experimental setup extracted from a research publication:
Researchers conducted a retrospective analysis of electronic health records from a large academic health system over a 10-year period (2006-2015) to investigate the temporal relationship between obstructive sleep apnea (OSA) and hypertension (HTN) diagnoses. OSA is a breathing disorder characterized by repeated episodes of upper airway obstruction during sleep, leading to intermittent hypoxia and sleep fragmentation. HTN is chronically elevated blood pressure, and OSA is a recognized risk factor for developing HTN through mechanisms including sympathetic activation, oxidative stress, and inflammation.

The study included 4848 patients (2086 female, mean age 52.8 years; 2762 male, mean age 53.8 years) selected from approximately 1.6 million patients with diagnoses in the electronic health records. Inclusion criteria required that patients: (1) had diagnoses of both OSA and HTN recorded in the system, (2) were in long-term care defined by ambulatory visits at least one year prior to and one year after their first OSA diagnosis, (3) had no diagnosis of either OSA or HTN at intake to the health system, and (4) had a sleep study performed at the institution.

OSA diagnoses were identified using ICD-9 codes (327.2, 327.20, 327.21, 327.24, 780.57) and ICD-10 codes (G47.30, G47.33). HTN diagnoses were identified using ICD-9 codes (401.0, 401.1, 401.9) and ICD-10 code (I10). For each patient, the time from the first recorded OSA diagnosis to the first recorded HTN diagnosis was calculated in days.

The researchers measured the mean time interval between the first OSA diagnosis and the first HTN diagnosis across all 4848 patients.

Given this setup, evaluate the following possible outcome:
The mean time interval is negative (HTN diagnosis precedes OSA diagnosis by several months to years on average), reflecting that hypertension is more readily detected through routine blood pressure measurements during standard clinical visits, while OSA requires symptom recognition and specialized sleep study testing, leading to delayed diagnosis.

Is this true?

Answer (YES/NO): YES